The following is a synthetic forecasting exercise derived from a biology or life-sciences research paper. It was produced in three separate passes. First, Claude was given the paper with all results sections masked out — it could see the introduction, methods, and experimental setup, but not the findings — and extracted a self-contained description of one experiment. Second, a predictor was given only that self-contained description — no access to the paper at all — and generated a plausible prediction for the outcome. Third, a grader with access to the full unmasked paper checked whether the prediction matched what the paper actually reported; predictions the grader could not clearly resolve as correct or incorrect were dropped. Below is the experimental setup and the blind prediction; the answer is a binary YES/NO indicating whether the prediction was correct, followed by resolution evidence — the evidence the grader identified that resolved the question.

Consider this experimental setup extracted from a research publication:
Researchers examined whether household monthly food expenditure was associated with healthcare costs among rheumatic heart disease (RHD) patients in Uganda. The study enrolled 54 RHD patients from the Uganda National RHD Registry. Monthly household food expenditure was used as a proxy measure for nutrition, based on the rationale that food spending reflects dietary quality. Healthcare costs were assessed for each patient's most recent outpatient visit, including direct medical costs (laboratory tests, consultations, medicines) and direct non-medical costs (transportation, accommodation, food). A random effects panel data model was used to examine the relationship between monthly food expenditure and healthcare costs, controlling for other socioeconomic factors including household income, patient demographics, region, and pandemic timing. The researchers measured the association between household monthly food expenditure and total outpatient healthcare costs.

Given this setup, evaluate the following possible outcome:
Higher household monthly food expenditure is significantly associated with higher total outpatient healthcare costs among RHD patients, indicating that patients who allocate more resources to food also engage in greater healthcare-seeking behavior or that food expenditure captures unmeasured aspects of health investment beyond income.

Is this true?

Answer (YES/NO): NO